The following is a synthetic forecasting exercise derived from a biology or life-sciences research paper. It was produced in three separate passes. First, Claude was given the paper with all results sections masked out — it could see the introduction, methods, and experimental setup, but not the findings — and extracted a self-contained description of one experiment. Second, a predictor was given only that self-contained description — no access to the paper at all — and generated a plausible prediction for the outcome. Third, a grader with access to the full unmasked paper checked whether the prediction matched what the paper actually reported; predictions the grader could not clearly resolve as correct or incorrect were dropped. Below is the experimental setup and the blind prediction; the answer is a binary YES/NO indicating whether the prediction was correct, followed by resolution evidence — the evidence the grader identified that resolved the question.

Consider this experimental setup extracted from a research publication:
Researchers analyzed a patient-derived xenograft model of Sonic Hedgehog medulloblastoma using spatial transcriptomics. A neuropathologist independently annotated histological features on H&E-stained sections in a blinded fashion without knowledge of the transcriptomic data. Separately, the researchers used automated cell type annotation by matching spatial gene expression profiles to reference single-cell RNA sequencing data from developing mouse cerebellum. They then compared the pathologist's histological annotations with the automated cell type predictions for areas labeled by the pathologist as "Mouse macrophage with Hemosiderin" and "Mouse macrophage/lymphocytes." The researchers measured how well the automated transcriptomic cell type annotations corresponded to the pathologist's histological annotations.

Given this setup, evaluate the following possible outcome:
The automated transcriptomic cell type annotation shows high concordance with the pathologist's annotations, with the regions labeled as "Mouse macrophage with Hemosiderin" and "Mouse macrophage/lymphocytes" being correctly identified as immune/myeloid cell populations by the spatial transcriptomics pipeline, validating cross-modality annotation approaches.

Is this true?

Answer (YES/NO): NO